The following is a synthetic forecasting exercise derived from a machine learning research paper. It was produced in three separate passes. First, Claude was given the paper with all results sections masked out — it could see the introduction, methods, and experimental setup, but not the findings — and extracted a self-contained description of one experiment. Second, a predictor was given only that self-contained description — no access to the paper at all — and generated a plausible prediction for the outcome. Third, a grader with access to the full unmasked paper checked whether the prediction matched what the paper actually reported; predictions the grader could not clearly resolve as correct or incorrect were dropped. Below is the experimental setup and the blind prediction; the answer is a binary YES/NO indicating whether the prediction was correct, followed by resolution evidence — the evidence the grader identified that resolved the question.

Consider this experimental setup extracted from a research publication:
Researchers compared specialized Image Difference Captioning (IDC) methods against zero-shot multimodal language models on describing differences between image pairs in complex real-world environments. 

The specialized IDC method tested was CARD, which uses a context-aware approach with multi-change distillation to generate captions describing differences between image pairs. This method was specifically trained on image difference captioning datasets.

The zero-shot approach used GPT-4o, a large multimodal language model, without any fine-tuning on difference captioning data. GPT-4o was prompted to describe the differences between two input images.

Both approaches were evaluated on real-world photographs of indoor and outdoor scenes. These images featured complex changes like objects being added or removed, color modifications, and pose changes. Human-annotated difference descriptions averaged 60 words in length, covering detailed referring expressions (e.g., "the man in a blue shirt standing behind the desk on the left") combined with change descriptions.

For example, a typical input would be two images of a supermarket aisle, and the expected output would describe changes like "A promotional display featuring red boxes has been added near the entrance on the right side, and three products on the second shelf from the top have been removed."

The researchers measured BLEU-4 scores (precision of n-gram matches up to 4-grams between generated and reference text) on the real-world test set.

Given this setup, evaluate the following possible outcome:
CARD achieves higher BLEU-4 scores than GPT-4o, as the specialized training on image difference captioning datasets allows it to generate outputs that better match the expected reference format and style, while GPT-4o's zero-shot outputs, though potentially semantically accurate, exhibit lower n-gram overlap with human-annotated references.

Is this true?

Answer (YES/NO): YES